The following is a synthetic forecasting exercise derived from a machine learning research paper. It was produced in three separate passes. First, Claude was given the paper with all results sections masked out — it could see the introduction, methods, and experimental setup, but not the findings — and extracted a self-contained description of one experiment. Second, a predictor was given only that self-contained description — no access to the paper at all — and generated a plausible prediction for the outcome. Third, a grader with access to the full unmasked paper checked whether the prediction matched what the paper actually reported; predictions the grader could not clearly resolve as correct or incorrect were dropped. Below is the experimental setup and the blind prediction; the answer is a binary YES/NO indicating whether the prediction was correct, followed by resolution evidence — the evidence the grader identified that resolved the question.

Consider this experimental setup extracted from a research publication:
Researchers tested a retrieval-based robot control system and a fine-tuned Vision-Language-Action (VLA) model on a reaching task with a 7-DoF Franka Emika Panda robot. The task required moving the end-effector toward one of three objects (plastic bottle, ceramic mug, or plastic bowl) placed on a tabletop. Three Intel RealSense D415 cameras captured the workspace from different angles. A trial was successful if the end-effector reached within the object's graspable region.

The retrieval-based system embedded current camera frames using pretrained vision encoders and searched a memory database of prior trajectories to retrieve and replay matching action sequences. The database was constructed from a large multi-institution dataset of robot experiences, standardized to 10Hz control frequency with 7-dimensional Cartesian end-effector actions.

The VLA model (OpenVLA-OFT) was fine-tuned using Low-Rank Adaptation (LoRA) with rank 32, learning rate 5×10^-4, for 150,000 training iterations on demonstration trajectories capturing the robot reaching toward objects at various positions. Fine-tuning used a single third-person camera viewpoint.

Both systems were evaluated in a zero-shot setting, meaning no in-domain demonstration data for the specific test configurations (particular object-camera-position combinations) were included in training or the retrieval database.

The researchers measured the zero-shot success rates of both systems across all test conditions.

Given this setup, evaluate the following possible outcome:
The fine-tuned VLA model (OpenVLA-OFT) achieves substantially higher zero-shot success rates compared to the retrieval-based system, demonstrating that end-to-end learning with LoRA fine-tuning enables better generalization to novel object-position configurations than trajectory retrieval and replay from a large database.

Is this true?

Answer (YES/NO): NO